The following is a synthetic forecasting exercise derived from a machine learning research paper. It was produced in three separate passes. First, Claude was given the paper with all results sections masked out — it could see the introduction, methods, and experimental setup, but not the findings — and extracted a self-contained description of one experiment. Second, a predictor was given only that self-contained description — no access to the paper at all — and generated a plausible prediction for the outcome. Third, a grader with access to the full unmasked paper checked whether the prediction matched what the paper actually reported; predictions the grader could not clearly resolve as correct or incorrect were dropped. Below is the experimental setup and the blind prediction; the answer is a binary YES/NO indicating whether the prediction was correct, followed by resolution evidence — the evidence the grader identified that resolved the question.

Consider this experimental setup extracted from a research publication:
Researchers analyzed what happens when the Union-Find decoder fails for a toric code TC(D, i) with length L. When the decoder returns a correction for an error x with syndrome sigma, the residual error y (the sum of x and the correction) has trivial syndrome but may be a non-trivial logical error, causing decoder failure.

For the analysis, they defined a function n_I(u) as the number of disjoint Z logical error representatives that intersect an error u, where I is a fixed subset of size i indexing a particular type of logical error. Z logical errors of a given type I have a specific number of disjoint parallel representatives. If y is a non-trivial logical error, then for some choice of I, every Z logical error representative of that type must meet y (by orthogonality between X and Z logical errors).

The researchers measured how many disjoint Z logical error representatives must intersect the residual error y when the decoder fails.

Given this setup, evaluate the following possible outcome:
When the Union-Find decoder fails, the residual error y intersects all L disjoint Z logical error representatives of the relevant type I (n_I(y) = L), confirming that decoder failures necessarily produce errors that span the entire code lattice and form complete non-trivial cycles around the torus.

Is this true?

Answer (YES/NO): NO